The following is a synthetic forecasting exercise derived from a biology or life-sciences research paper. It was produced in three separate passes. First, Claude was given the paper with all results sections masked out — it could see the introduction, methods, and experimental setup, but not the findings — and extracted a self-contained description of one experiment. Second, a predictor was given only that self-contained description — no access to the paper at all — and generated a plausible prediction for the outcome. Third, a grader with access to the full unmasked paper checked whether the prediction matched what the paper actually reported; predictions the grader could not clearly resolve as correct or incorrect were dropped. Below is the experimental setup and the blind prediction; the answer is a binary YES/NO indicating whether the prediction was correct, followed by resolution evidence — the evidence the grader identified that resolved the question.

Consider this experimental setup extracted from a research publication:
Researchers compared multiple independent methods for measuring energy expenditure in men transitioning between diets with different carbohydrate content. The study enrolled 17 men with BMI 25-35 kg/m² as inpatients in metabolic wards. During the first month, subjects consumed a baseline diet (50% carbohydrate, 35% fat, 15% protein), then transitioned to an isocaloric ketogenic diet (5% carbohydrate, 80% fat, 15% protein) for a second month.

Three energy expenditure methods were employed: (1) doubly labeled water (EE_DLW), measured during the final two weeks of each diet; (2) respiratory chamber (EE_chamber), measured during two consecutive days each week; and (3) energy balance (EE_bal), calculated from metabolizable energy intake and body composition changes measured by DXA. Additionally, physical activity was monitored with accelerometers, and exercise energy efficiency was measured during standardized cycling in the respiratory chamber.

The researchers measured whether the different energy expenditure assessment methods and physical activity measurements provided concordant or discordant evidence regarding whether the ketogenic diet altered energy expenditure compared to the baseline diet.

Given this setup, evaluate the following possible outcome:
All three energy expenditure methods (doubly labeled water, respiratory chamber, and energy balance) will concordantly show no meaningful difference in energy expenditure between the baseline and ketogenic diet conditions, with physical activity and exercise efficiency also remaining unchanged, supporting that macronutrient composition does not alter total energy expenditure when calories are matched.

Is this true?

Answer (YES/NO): NO